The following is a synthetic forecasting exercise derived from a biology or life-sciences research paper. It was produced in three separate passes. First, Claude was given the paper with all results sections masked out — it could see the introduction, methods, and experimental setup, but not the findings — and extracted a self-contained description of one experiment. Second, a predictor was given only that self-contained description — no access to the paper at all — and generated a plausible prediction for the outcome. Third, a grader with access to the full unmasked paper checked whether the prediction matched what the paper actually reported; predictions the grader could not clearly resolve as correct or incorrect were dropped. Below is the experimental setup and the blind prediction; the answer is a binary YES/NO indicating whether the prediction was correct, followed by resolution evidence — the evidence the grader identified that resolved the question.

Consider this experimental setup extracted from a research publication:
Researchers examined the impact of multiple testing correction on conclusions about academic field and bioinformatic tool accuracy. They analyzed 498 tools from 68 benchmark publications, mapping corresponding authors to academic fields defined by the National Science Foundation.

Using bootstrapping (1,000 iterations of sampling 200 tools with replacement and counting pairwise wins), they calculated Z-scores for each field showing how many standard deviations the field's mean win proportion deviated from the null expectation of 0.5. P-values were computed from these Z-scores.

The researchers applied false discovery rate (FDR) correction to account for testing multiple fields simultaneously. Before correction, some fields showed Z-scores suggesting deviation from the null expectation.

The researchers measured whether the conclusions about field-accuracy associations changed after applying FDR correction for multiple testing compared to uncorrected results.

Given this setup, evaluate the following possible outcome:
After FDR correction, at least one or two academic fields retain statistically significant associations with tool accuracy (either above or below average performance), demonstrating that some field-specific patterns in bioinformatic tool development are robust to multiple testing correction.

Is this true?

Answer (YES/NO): NO